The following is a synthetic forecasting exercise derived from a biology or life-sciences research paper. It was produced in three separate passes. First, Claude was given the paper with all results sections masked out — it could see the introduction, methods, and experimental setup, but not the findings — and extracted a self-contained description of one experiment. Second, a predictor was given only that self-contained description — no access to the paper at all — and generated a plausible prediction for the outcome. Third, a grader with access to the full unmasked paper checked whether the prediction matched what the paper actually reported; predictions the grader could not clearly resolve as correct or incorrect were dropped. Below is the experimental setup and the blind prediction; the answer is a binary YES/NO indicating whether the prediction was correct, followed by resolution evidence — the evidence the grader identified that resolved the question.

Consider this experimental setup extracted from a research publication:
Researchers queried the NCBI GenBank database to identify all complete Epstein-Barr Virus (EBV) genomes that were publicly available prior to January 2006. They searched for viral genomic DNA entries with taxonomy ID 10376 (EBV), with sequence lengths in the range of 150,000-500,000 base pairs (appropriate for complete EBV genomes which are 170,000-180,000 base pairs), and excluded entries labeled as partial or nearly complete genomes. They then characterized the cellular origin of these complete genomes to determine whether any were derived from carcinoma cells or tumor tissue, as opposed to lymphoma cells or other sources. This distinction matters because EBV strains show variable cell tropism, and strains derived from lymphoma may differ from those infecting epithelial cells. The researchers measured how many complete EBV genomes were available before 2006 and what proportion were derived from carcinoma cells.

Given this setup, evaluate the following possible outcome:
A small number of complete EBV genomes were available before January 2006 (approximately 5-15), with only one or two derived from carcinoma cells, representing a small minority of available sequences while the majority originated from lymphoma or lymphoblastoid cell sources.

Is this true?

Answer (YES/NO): NO